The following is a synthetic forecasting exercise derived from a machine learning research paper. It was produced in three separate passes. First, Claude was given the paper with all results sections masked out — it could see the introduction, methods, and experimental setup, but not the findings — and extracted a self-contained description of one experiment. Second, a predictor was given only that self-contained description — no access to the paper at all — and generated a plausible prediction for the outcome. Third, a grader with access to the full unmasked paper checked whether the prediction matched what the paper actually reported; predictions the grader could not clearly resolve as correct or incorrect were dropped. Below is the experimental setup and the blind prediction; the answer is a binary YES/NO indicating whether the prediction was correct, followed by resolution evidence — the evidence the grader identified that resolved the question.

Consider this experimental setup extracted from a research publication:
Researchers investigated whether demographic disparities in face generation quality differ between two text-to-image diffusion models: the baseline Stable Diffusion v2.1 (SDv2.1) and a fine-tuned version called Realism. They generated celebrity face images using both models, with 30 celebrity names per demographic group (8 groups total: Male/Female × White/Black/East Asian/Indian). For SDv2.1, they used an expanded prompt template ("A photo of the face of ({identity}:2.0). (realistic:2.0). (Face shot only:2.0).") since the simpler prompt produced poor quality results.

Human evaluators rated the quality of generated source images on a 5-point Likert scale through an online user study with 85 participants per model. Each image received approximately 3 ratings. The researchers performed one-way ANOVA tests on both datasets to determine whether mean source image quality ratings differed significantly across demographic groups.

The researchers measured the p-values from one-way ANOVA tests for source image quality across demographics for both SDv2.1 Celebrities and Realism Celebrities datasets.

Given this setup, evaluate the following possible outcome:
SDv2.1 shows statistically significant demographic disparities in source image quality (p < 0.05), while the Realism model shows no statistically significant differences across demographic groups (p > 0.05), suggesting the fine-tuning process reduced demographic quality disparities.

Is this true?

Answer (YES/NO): NO